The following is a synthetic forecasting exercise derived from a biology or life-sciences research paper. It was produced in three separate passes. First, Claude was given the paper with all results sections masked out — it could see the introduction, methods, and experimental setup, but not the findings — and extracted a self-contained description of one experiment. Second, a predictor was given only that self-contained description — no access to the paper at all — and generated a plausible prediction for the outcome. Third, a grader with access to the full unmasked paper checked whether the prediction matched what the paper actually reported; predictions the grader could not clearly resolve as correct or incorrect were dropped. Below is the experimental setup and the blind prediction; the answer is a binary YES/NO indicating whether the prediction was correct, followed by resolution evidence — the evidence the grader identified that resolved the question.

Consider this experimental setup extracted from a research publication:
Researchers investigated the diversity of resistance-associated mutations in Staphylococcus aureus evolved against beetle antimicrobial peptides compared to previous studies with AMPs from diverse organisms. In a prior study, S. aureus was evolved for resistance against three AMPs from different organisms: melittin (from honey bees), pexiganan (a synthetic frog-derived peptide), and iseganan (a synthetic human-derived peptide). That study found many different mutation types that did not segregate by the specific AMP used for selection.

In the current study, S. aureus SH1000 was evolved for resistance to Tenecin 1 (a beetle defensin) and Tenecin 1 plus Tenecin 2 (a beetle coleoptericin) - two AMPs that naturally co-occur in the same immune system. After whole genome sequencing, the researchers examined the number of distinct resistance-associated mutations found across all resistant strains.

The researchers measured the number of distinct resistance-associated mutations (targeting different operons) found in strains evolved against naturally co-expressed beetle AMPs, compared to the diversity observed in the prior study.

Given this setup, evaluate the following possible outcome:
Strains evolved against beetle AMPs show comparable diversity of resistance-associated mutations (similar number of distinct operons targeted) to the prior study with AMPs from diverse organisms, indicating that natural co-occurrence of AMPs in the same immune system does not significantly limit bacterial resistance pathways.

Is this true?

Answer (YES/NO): NO